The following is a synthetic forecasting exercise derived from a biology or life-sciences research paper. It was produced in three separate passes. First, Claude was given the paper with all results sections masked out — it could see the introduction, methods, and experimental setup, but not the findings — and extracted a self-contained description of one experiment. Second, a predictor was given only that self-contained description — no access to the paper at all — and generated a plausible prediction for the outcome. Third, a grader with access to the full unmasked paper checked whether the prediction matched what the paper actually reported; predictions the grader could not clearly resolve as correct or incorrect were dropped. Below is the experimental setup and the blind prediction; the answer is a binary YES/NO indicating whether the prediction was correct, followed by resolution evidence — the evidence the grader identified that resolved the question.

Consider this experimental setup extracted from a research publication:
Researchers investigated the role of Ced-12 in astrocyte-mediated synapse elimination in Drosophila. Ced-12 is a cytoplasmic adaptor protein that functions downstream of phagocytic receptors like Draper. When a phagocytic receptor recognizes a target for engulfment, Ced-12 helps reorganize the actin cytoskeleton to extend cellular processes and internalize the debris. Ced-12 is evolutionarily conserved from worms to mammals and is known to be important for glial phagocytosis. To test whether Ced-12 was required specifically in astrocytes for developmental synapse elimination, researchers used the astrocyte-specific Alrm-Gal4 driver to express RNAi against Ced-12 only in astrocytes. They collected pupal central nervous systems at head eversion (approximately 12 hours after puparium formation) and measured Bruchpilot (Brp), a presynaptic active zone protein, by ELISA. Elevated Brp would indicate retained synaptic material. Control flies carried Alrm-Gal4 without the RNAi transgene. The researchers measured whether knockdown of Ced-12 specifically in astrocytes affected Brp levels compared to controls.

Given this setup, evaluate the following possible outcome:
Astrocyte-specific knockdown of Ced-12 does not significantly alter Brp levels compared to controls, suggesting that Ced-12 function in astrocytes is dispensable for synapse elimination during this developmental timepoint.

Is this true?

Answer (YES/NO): NO